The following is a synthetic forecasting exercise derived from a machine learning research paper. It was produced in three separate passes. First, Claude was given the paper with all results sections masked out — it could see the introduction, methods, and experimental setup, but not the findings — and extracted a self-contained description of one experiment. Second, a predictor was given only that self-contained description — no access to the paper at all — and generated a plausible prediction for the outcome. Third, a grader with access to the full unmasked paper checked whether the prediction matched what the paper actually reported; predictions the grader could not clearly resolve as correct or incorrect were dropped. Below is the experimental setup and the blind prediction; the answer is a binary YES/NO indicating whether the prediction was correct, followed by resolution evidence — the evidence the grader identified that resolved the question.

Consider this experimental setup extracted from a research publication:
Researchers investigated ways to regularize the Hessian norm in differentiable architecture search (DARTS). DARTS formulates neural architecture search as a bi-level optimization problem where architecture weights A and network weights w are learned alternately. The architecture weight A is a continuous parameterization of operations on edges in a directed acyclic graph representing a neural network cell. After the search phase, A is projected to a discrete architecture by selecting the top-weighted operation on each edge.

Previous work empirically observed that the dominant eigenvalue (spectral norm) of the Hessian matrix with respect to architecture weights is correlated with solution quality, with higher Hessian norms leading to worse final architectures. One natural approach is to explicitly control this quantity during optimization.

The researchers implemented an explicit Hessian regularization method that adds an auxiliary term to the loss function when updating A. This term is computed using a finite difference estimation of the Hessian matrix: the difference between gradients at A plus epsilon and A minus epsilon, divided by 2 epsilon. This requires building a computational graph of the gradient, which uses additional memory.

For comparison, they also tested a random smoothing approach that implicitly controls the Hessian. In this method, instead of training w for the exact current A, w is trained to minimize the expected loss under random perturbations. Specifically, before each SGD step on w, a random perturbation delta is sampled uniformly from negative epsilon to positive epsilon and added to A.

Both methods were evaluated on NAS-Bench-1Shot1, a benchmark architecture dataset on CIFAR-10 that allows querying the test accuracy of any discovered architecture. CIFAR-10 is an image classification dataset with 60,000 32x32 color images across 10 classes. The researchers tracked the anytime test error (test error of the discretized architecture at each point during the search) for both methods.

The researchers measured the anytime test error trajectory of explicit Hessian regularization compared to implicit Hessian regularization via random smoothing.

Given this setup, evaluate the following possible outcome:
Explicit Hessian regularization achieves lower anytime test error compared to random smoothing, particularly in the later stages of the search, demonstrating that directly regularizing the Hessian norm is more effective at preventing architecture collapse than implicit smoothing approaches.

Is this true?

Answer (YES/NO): NO